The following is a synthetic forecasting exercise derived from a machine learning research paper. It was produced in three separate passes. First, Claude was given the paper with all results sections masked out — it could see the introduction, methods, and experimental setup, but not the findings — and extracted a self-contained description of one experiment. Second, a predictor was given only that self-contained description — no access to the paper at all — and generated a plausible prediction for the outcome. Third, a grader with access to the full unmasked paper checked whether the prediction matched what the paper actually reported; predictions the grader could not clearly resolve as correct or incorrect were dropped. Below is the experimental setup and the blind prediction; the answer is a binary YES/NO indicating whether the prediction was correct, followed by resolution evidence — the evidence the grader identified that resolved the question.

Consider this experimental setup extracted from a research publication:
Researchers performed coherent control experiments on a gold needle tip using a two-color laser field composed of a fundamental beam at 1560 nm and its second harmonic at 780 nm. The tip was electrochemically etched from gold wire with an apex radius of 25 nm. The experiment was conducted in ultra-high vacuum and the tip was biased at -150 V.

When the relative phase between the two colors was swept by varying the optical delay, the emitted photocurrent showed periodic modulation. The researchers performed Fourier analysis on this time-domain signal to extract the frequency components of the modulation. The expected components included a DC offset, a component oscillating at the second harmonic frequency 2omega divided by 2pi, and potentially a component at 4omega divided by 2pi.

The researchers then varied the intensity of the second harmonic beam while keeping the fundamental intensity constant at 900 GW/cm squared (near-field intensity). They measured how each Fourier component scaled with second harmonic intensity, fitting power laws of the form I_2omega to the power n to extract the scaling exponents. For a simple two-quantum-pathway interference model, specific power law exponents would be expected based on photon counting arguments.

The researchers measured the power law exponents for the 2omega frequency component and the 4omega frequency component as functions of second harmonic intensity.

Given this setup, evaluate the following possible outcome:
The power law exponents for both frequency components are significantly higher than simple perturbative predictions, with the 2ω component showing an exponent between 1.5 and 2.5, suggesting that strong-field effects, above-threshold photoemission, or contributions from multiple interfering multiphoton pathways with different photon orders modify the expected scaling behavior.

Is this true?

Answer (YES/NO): NO